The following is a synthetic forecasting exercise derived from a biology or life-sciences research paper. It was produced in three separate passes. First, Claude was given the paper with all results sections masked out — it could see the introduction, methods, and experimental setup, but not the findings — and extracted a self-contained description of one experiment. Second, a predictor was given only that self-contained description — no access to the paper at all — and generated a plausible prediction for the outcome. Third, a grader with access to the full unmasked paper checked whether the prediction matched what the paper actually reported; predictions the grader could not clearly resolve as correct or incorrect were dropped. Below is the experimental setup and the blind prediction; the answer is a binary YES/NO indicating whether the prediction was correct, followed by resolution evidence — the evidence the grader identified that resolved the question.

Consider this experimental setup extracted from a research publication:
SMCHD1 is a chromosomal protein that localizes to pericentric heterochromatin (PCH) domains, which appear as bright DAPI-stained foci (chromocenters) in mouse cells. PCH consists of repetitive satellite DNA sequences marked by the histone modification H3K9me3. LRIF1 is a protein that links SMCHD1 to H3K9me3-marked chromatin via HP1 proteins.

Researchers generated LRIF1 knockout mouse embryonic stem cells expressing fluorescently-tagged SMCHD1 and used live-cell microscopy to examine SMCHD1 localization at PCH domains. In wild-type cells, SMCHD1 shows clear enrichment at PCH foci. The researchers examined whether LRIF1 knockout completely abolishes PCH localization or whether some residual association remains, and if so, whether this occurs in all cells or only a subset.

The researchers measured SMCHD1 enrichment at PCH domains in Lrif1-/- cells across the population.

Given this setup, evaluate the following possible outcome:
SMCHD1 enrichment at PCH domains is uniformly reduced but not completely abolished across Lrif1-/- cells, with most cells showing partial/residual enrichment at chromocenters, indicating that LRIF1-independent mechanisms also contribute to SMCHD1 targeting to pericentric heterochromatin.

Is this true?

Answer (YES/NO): NO